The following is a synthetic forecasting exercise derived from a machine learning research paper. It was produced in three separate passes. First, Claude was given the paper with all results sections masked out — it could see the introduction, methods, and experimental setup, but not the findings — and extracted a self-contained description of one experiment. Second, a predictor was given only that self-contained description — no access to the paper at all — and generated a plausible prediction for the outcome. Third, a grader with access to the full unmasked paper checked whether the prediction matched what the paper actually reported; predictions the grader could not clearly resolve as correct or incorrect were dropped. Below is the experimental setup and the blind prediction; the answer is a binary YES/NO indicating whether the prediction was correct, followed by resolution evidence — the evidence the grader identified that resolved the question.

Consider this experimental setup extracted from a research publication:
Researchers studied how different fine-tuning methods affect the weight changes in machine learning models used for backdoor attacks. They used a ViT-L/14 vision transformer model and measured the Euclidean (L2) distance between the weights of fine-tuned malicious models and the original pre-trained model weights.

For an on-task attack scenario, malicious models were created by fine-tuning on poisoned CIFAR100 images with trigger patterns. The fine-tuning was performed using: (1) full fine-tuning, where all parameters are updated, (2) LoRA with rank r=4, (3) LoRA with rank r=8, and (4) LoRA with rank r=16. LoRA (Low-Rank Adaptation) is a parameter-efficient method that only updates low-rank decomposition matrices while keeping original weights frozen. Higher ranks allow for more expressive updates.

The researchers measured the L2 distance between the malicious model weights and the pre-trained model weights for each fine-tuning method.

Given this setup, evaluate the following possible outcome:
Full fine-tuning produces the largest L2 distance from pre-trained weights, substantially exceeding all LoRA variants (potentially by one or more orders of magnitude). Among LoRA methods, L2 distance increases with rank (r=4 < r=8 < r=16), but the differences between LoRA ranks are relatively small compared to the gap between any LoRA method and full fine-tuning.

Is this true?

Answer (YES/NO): YES